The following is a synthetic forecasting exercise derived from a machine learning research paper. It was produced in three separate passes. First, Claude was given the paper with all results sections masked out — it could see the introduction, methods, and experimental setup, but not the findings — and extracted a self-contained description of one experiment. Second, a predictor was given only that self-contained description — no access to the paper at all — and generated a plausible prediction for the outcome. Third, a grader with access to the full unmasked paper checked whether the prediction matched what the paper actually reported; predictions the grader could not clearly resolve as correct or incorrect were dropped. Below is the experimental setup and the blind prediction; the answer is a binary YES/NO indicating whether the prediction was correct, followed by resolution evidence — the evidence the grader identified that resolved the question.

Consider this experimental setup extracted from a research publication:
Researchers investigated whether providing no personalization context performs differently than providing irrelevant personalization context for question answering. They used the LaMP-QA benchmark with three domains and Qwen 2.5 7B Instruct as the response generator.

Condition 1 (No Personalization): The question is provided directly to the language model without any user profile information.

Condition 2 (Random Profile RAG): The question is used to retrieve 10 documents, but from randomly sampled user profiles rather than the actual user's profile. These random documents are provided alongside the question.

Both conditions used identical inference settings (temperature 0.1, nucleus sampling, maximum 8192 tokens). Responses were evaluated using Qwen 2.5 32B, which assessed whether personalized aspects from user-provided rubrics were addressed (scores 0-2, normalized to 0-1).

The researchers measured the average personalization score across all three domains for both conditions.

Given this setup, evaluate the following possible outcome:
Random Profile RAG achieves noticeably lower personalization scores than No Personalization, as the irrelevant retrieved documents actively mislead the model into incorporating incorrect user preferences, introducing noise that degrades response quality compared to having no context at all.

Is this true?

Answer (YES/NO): YES